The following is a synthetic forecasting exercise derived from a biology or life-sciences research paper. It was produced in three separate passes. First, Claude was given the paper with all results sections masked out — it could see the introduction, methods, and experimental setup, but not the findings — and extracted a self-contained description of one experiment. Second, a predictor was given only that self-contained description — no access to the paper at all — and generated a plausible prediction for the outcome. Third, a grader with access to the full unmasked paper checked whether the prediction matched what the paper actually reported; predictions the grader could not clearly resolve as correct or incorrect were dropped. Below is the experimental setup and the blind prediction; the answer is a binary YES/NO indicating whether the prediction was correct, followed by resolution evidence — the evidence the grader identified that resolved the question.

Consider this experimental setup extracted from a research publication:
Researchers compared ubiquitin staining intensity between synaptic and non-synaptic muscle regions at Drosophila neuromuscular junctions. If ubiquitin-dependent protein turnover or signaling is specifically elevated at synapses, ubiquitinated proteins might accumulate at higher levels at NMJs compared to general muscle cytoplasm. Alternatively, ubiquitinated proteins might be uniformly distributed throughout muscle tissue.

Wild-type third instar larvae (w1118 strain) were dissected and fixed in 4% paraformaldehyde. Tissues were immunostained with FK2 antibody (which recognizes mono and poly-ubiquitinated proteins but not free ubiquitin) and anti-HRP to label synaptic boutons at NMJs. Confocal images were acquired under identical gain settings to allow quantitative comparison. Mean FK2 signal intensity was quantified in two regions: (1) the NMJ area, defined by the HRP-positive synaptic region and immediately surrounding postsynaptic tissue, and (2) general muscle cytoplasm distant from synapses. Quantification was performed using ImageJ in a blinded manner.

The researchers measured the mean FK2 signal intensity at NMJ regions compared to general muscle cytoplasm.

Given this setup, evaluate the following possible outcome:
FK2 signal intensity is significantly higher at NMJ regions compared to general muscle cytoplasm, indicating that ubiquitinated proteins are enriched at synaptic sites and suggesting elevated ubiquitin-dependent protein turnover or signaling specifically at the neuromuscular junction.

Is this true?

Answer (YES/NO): YES